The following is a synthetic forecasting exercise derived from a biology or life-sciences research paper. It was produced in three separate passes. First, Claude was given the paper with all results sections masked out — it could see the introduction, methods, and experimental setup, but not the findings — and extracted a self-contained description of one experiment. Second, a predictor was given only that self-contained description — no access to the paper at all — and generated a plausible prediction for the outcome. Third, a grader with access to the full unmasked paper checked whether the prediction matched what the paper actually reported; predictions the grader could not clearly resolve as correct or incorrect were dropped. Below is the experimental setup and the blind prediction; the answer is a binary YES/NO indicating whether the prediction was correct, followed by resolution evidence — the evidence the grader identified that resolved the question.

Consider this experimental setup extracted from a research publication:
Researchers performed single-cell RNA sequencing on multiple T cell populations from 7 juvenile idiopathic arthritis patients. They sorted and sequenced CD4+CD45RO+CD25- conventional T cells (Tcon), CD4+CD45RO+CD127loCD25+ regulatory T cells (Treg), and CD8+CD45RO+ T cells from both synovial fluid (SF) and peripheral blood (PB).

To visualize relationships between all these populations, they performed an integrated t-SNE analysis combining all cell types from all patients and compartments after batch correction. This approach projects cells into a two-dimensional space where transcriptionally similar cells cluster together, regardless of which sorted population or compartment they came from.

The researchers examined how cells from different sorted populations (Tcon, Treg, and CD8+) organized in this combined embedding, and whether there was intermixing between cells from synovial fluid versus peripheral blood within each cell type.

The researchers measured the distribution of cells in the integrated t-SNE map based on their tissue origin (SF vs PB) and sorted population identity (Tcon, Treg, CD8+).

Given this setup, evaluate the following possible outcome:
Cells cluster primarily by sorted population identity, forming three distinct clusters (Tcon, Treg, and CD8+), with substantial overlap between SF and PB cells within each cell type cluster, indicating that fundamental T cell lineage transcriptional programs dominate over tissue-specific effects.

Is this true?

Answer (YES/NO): NO